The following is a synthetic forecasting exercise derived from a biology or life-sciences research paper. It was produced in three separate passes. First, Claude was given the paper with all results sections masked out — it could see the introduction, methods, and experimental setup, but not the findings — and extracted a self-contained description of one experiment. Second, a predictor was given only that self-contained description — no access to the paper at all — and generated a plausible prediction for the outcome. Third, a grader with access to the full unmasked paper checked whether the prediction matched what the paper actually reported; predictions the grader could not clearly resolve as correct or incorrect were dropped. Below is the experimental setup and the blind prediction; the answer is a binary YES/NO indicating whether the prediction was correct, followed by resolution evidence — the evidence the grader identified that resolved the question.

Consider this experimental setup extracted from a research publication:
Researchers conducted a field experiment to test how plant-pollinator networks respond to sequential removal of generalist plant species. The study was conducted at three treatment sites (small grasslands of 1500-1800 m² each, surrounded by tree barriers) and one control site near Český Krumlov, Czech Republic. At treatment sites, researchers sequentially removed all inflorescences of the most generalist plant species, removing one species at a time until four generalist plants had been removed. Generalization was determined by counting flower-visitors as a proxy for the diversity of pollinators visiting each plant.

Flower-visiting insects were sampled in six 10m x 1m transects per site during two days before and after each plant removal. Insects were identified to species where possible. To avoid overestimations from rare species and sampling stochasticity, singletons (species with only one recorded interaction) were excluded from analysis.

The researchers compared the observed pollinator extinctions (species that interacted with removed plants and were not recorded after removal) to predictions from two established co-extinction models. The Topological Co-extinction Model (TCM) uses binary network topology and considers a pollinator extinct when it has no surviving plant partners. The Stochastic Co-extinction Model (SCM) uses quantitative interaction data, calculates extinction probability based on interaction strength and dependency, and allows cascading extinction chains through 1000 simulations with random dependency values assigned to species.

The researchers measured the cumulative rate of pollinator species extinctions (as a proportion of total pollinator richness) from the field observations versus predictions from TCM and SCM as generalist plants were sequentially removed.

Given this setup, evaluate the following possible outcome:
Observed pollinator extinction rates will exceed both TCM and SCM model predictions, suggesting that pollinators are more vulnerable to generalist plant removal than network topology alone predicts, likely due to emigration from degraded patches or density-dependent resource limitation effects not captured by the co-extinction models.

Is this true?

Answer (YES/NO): YES